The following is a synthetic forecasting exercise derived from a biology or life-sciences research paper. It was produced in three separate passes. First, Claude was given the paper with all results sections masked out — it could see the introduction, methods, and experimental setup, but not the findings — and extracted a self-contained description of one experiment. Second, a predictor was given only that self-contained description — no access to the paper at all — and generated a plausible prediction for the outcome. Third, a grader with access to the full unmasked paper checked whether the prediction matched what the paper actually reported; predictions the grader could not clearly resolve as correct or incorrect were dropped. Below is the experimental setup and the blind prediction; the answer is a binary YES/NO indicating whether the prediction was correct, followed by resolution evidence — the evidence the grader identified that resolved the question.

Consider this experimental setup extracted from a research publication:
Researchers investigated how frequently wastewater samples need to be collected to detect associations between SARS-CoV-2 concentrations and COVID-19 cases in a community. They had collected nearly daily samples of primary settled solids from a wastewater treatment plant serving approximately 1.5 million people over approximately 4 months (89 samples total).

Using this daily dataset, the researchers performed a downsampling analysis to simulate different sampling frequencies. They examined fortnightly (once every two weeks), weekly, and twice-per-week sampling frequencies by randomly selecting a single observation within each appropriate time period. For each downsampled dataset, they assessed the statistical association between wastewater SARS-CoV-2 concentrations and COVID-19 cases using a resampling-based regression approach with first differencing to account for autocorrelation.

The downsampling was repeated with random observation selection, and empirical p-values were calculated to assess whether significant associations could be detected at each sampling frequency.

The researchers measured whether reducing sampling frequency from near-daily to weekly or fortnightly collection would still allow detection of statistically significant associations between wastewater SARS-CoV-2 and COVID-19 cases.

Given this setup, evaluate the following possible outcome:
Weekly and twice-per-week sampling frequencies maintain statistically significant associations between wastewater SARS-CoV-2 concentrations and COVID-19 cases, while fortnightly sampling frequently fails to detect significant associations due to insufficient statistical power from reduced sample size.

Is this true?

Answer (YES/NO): NO